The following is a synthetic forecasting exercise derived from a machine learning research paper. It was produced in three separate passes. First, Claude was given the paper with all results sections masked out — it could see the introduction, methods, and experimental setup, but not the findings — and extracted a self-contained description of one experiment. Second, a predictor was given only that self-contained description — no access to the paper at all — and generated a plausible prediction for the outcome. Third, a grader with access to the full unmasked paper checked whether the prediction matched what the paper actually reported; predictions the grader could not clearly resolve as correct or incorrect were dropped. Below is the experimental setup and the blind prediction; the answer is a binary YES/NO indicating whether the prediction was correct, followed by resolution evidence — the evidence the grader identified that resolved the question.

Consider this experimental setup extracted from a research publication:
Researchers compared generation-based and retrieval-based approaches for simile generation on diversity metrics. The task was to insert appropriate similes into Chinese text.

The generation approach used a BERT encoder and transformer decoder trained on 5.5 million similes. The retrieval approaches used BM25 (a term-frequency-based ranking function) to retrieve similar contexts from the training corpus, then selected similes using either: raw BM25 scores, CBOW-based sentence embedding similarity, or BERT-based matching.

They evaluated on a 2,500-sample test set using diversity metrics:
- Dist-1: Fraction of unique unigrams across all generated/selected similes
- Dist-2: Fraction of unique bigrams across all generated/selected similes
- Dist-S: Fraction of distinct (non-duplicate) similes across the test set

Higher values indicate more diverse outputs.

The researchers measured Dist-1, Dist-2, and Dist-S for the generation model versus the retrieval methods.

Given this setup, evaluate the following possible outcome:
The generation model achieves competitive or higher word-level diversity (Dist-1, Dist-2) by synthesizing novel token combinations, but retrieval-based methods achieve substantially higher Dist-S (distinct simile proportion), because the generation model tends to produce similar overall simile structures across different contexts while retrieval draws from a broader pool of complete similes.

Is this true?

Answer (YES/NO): NO